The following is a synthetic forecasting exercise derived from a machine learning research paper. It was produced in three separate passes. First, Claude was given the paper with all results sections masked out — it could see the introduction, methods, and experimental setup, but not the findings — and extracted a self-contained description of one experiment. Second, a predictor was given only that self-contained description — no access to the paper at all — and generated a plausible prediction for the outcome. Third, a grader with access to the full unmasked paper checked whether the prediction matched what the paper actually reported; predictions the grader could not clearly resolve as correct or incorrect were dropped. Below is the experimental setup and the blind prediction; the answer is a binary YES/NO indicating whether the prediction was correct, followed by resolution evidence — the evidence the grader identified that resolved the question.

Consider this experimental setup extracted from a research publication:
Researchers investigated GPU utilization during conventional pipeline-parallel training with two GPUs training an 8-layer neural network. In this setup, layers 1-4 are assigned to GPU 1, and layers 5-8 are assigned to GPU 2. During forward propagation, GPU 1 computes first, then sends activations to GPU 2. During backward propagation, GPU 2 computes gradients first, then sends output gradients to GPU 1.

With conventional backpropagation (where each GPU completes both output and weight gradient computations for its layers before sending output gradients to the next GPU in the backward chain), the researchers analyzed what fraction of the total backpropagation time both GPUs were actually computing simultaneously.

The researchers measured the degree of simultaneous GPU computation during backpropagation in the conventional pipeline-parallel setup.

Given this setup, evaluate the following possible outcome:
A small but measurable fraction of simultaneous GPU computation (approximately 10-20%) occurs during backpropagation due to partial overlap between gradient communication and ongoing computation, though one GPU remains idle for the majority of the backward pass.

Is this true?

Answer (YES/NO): NO